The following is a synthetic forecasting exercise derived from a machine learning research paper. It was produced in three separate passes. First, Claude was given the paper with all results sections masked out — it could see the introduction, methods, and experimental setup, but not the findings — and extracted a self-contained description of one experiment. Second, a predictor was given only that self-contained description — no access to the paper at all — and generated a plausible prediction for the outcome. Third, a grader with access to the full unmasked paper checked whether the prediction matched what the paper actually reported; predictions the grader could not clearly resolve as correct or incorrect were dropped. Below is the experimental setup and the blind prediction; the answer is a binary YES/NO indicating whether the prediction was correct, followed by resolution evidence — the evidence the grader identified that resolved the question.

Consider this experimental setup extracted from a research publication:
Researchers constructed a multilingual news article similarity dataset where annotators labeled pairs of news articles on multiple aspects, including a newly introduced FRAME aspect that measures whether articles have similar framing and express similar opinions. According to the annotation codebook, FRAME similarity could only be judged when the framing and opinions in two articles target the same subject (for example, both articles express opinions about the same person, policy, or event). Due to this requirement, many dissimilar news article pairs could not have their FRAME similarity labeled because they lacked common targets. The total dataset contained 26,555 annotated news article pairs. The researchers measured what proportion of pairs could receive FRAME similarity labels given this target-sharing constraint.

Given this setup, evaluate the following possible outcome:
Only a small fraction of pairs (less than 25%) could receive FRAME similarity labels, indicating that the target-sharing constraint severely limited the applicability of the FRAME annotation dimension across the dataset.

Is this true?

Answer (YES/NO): YES